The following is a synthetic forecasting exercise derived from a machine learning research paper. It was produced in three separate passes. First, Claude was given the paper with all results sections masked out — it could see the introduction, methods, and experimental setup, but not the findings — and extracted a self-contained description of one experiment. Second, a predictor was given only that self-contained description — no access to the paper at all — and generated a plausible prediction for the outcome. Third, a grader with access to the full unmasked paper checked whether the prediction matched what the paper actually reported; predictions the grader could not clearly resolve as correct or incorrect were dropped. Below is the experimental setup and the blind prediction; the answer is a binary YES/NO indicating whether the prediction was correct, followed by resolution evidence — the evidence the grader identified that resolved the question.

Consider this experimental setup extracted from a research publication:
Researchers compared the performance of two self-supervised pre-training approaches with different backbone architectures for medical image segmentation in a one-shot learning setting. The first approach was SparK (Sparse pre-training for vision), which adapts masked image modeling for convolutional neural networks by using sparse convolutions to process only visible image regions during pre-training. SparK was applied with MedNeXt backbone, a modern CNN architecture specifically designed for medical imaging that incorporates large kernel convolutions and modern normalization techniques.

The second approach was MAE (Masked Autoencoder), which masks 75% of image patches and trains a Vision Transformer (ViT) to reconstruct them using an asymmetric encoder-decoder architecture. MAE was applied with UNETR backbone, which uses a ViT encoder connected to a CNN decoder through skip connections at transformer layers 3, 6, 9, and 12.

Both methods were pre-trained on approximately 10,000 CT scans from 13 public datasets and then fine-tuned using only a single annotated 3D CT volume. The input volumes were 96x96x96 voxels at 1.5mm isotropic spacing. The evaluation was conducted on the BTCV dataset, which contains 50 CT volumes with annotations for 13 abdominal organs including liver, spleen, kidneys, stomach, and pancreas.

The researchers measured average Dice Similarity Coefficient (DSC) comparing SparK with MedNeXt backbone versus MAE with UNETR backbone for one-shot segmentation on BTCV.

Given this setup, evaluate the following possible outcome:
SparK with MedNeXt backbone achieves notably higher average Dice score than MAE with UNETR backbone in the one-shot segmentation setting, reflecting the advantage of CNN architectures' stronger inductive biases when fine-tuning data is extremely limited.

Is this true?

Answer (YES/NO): NO